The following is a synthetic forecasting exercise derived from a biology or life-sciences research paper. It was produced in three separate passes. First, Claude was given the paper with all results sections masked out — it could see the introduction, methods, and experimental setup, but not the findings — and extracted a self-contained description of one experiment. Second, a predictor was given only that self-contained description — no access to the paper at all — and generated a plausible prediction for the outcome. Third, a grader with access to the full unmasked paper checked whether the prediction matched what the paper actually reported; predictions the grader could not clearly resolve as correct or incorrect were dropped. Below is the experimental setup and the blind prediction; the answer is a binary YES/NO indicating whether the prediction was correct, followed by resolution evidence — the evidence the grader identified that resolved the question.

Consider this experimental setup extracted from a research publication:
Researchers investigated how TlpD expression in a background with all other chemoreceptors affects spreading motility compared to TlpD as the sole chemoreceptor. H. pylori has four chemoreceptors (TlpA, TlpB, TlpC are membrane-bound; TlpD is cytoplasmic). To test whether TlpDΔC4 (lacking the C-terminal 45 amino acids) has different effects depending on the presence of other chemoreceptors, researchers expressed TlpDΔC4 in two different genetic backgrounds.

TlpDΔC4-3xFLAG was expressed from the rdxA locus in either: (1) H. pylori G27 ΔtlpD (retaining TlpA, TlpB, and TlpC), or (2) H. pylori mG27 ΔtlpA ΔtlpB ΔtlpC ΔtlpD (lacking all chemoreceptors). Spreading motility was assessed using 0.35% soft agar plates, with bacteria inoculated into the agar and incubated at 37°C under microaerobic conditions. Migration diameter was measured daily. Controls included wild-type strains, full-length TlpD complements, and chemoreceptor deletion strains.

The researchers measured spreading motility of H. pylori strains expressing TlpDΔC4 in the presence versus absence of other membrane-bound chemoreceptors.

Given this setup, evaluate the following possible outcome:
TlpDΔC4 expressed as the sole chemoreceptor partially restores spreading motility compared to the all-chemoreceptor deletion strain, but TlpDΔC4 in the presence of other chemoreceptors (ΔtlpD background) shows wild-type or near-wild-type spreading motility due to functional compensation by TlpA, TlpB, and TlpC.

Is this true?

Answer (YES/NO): NO